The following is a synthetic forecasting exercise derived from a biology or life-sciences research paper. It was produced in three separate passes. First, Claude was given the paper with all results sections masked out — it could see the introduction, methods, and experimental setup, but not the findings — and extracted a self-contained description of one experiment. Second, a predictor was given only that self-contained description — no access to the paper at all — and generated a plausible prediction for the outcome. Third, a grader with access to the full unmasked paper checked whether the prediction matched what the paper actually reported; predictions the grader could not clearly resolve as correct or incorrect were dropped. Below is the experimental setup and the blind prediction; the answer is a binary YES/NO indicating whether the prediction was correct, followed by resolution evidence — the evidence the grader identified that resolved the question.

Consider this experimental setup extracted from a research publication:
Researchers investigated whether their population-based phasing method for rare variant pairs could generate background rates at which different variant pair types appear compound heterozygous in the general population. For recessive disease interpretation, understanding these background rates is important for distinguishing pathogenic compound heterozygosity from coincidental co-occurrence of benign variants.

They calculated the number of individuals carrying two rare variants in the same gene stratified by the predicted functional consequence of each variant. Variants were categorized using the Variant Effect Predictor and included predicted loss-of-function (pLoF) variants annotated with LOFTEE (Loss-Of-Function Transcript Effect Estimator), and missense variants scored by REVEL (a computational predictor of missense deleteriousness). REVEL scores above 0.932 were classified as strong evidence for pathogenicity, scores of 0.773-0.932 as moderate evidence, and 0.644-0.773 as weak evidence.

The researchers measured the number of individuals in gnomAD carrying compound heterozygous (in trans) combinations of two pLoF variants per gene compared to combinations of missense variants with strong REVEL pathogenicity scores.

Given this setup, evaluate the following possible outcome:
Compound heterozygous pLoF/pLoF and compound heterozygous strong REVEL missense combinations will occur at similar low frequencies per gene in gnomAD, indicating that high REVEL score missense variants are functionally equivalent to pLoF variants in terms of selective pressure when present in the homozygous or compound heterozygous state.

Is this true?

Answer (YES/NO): NO